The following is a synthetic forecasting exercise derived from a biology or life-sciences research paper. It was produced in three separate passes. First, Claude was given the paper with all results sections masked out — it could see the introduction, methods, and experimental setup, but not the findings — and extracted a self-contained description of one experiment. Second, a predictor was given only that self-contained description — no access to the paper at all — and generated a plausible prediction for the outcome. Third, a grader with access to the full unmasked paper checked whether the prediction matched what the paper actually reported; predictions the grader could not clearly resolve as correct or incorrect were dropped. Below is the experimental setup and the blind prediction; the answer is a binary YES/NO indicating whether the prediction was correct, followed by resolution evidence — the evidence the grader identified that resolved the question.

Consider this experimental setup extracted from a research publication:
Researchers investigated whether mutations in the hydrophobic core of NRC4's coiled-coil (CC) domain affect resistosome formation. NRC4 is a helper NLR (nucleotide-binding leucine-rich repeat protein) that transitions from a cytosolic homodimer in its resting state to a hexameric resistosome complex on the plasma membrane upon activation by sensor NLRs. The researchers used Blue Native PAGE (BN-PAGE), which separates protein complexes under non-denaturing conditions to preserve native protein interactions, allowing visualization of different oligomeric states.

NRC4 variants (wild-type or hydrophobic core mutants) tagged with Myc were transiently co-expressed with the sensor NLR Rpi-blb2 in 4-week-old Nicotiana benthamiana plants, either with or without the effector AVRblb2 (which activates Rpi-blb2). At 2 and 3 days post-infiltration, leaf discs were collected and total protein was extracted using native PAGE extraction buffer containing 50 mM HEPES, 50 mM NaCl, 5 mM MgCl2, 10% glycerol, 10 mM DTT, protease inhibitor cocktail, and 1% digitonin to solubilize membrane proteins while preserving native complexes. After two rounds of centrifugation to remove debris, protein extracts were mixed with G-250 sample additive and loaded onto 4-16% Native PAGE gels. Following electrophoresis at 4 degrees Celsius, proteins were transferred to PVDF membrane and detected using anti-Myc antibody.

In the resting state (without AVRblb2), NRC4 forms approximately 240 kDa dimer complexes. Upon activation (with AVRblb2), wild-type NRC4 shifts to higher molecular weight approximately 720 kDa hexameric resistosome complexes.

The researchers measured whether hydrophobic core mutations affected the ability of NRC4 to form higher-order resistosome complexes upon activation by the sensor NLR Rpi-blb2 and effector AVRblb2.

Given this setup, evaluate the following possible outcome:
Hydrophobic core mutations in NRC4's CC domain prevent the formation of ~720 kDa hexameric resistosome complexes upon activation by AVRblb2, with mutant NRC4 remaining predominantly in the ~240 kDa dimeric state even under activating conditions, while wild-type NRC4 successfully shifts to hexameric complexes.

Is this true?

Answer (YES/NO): YES